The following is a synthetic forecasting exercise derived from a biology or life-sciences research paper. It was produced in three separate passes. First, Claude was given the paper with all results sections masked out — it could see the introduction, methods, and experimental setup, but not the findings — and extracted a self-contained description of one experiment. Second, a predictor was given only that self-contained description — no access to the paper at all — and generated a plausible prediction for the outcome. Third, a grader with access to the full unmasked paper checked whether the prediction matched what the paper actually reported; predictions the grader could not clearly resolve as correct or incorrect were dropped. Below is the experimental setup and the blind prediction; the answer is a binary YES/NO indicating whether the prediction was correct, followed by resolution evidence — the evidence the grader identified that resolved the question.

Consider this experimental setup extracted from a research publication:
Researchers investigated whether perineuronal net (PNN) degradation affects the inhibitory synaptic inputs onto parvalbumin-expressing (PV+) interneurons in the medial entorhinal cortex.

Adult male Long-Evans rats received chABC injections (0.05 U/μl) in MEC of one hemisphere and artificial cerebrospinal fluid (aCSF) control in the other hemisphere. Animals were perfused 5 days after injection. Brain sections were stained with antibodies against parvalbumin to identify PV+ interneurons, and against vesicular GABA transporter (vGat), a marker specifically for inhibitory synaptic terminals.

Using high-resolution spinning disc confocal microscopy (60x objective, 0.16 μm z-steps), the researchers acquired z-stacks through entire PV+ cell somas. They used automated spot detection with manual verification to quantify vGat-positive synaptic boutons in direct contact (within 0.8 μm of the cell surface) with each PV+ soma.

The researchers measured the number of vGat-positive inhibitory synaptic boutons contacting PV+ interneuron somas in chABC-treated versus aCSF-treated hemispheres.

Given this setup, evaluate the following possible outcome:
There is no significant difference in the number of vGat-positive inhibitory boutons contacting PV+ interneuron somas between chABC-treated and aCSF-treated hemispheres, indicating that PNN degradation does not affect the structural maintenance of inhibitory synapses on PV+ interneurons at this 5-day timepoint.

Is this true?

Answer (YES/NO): NO